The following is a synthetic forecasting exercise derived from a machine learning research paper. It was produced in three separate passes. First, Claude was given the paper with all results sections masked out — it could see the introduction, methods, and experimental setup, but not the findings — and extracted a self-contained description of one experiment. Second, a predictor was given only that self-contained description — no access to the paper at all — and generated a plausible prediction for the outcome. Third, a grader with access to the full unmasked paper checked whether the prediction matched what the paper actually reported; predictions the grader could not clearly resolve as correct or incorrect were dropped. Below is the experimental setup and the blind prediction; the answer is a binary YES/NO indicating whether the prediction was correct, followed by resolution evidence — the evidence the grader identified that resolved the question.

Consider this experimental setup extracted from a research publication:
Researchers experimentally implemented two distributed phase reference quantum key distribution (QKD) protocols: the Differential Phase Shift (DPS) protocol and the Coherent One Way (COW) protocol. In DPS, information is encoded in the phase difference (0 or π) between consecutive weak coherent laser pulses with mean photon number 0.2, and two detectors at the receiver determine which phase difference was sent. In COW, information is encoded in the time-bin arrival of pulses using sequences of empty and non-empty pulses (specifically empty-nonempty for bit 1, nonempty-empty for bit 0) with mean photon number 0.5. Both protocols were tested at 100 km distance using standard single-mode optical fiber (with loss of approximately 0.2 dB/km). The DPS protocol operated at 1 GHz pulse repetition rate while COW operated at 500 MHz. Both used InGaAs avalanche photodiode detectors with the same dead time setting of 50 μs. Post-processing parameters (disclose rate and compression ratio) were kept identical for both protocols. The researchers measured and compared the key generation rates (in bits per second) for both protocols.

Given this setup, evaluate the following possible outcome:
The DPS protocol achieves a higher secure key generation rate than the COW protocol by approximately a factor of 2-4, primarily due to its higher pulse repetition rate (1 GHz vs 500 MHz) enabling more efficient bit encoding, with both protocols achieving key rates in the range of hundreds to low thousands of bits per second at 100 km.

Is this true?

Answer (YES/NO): NO